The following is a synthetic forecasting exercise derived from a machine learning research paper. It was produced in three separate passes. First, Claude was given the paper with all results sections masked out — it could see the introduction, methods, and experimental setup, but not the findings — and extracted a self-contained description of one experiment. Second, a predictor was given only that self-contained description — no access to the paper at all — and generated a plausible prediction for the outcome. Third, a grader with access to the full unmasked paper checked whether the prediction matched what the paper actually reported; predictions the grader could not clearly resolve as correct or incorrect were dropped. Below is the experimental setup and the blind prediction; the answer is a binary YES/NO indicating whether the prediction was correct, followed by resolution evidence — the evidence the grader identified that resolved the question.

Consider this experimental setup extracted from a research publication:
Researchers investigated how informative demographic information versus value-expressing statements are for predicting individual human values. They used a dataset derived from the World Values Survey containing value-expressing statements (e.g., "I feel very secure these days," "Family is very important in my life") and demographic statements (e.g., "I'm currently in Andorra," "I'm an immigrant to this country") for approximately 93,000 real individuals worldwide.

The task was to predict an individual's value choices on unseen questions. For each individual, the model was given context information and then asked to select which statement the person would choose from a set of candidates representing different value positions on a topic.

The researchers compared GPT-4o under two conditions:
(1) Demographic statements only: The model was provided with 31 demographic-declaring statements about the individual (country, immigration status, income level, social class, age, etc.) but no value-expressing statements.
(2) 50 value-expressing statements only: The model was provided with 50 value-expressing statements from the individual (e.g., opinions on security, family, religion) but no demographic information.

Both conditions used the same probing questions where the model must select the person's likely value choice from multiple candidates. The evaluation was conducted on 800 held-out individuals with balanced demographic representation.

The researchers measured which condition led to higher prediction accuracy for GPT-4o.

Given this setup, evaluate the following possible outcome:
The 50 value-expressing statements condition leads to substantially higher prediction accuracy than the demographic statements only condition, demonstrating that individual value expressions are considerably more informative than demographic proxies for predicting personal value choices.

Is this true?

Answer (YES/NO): NO